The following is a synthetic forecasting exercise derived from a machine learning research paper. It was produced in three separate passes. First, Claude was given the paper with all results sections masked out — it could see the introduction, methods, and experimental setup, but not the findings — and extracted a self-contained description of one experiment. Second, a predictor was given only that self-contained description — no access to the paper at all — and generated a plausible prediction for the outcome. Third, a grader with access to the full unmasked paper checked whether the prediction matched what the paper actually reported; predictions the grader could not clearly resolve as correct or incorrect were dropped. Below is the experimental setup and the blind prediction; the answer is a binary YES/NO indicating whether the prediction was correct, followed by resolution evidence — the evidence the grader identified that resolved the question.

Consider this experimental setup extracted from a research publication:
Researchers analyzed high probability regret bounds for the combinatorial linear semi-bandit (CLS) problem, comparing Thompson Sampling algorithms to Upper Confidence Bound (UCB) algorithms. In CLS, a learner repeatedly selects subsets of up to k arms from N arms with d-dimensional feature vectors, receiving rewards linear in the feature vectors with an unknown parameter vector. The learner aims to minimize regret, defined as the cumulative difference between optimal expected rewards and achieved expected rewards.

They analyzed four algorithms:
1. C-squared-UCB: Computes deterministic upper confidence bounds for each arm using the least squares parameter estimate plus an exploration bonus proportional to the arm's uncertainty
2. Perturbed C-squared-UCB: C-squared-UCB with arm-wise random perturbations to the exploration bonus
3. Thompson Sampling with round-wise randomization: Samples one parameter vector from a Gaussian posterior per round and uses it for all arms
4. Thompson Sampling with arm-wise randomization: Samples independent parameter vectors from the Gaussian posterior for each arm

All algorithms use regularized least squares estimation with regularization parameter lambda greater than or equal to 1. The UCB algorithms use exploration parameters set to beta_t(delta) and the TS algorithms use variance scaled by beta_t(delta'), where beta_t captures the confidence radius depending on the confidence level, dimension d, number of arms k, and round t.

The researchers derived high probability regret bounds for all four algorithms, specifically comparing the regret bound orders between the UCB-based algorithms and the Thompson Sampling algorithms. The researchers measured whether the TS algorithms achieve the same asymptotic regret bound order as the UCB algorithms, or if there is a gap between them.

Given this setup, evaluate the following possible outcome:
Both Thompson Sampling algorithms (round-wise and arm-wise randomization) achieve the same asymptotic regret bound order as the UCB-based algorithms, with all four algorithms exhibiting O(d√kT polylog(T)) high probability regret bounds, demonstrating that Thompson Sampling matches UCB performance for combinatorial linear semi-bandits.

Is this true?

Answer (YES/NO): NO